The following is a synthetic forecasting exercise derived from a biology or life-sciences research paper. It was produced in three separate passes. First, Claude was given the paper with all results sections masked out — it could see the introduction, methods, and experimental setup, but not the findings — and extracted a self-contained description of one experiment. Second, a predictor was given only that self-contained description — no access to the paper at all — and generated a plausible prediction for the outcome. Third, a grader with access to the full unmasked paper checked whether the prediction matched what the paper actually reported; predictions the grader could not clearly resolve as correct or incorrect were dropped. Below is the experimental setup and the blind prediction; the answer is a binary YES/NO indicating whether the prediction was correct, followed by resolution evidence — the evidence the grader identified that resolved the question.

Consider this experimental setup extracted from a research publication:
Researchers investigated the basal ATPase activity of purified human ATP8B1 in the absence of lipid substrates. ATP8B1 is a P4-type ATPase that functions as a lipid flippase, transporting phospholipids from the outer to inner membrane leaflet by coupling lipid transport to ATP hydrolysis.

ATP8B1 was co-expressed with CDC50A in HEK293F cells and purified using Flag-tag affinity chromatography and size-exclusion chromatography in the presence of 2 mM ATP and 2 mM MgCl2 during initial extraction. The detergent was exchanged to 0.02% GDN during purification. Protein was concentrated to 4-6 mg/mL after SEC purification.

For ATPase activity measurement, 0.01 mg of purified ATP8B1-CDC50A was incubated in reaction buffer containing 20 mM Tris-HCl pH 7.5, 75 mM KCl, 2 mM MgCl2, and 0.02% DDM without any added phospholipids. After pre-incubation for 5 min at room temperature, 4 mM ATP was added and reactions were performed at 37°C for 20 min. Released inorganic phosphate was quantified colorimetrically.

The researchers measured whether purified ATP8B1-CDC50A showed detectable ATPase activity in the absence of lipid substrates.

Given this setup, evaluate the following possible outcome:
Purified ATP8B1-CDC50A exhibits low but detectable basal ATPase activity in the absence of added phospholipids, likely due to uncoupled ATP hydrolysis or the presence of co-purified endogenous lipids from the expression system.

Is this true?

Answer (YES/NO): YES